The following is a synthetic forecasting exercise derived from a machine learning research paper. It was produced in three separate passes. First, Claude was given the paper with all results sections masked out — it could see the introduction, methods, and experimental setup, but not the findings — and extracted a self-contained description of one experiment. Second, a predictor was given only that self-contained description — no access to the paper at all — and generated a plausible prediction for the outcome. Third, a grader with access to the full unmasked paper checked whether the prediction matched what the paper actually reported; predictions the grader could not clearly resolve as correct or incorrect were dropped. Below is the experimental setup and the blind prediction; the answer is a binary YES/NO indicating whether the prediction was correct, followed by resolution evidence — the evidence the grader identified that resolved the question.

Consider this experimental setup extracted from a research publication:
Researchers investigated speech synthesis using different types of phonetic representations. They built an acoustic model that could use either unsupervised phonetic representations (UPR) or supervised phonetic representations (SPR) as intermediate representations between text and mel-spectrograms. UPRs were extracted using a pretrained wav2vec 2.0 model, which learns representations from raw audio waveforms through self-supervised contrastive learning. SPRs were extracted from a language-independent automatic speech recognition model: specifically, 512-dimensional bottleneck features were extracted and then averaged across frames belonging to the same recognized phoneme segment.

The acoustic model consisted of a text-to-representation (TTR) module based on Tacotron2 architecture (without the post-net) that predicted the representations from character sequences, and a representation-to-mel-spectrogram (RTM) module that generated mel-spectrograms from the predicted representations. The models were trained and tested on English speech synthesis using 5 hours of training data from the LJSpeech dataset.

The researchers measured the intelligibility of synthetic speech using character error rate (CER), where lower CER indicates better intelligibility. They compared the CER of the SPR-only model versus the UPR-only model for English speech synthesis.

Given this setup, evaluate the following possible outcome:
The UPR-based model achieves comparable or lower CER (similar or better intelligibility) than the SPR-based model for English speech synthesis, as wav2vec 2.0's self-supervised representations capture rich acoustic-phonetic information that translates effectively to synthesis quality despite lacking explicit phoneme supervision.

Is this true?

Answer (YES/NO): YES